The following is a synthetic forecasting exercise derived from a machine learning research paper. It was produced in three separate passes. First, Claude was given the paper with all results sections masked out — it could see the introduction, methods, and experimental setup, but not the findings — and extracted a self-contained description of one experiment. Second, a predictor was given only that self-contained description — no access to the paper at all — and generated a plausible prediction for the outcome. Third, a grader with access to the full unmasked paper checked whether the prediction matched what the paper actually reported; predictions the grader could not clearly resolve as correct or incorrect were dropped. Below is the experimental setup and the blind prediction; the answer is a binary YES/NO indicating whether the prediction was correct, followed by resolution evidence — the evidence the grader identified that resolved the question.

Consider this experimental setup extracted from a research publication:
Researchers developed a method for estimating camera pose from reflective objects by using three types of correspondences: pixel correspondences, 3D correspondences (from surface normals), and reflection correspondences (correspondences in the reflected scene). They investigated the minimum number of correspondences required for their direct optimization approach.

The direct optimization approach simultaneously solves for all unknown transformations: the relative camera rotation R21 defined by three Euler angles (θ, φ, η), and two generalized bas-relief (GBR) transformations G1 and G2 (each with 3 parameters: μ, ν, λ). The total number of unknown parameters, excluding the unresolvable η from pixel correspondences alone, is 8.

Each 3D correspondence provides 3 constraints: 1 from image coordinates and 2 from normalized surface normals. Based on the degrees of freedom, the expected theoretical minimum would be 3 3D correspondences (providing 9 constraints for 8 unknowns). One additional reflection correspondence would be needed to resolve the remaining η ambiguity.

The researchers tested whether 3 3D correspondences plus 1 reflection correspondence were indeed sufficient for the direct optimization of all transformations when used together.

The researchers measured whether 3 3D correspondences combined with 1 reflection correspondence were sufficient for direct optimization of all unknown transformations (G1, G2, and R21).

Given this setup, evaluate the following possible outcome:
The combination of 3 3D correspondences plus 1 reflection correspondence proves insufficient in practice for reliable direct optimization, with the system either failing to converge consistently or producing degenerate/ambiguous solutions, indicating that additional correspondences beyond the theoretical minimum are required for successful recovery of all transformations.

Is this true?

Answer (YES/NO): NO